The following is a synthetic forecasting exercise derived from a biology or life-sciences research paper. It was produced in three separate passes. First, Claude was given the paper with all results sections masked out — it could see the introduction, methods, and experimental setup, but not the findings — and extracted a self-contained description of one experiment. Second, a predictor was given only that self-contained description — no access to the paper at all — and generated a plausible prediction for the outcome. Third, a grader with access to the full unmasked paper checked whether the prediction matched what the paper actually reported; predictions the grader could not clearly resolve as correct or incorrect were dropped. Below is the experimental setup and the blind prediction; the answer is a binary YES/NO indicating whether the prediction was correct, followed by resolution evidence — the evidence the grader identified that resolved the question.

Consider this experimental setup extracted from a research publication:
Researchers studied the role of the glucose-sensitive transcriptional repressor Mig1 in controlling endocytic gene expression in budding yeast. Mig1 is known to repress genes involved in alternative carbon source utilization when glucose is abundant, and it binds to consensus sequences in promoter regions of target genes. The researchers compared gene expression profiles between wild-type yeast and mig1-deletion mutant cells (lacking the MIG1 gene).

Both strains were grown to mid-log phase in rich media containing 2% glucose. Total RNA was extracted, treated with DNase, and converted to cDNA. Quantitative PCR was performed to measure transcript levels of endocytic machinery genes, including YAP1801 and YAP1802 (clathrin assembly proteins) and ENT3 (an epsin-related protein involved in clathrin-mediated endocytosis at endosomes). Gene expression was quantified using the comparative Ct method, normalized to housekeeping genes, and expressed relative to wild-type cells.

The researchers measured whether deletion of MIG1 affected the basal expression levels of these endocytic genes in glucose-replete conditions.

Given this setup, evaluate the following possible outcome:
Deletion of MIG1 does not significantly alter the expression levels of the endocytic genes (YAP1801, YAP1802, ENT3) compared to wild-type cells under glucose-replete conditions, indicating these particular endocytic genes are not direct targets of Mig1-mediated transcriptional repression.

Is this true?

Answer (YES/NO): YES